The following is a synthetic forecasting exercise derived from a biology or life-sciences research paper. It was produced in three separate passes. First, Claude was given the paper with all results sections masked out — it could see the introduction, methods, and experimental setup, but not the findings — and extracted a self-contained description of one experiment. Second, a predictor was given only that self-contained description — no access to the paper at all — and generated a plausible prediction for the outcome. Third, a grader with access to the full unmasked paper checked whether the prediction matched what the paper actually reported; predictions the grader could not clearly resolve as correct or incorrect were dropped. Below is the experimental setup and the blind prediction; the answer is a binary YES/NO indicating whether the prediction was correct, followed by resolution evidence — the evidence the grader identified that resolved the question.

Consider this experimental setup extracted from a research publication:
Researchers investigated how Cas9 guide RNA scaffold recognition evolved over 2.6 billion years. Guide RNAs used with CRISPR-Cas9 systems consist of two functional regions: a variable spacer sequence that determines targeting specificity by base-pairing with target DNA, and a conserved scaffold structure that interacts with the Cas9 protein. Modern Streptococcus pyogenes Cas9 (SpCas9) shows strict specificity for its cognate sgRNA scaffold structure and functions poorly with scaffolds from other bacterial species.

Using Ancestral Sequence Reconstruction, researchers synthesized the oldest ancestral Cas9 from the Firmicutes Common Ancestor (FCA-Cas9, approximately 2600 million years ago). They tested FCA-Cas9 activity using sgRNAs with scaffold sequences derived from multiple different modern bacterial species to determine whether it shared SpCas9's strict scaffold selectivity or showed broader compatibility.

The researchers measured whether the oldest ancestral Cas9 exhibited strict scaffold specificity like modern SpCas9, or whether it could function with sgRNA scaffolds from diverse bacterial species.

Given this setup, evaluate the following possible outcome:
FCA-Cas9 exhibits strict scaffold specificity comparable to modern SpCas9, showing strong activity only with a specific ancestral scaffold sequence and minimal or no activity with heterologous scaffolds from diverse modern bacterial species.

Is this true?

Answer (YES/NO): NO